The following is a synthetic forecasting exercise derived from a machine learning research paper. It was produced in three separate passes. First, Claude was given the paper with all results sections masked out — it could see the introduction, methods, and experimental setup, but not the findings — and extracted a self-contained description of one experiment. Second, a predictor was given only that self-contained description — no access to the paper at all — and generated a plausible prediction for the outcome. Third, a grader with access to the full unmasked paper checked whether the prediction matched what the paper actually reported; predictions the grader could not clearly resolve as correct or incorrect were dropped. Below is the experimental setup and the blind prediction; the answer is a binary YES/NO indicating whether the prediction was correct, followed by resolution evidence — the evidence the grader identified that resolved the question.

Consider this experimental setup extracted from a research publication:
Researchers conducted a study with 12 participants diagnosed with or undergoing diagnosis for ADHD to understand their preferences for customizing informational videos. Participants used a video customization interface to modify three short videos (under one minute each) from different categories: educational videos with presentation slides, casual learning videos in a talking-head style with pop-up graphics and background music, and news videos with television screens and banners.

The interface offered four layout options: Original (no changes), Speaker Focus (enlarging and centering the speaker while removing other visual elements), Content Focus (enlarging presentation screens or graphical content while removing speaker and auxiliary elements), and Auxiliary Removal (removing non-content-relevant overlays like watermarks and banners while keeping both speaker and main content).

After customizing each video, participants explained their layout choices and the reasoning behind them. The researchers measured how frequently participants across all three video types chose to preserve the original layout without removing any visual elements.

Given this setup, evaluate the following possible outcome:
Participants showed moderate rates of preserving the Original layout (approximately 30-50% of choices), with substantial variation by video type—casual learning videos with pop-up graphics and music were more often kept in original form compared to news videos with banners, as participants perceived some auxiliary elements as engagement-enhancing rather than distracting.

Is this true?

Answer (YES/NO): NO